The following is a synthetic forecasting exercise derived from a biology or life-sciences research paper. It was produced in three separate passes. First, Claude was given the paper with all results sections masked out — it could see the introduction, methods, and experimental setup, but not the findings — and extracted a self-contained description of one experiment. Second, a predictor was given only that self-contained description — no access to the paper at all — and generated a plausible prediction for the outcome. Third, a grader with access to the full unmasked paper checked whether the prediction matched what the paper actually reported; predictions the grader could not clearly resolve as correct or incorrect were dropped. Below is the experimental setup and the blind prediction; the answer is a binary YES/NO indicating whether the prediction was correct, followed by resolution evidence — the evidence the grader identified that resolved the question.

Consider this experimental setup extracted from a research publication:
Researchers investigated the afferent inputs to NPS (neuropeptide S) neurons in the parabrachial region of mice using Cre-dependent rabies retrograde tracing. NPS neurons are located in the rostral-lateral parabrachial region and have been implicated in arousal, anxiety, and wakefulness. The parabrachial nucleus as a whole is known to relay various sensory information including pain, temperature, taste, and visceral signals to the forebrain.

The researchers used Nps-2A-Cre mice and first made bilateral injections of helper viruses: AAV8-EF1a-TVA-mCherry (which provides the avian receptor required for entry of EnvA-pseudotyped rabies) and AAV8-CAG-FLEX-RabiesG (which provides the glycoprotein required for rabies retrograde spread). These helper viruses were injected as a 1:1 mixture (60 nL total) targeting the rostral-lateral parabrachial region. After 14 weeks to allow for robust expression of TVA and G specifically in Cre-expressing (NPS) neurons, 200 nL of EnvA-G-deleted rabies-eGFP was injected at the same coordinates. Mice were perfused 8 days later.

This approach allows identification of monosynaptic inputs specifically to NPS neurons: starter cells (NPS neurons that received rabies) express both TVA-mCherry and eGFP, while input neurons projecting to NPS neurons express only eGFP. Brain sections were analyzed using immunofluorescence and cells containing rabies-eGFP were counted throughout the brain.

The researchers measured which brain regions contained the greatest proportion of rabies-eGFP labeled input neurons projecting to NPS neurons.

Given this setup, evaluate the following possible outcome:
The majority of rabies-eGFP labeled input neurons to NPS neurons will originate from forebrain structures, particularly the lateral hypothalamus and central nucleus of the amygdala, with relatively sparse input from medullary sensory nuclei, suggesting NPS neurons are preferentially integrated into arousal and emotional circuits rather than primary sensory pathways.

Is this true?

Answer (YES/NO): NO